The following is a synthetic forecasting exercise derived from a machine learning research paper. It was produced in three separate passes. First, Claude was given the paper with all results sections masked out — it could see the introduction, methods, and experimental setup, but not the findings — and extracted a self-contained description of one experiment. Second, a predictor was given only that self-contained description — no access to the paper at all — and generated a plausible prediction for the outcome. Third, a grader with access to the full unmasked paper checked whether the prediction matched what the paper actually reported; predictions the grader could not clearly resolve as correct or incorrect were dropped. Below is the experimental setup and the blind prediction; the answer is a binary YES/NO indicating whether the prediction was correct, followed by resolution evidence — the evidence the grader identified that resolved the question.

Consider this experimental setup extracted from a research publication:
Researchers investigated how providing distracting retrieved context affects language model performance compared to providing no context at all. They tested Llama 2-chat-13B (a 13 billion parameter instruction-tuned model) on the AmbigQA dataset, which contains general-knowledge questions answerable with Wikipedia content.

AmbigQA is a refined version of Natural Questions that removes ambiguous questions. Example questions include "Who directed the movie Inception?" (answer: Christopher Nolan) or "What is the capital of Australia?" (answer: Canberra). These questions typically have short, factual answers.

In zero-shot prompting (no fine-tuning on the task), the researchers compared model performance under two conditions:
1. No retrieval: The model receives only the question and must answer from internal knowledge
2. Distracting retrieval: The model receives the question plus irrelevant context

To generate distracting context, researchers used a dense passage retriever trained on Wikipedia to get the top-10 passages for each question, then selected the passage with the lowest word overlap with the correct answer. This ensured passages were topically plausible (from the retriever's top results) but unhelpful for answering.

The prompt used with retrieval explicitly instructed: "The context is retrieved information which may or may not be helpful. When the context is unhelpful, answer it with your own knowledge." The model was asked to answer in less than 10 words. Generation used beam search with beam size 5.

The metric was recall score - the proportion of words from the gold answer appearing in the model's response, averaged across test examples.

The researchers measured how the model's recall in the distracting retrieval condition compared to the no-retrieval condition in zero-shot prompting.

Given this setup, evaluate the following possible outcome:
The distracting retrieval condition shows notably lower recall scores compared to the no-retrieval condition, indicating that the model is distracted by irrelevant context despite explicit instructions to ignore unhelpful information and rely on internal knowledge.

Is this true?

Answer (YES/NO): NO